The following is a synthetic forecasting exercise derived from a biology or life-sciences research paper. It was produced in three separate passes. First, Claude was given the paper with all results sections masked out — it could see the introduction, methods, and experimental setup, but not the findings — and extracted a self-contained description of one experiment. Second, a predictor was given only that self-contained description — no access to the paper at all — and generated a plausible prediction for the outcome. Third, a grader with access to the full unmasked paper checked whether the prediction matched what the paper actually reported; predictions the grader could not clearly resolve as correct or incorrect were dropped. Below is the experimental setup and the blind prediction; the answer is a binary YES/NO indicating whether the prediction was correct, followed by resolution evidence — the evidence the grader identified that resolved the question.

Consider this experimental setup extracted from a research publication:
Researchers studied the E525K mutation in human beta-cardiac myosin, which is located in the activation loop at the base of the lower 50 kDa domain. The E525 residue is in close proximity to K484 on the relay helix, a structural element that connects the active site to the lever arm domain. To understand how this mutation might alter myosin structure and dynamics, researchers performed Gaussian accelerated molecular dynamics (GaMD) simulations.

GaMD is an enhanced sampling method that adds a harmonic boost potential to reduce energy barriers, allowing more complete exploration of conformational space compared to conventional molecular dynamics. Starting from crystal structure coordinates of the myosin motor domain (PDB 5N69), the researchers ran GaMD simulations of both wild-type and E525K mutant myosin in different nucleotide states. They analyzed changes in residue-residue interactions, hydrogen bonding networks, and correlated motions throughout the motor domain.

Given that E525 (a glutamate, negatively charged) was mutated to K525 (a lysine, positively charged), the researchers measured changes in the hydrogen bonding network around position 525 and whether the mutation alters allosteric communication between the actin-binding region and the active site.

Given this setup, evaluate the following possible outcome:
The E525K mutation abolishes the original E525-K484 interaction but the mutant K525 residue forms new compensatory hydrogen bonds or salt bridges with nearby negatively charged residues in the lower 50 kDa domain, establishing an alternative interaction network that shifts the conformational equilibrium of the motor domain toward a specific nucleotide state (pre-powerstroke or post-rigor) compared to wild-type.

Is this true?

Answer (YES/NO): NO